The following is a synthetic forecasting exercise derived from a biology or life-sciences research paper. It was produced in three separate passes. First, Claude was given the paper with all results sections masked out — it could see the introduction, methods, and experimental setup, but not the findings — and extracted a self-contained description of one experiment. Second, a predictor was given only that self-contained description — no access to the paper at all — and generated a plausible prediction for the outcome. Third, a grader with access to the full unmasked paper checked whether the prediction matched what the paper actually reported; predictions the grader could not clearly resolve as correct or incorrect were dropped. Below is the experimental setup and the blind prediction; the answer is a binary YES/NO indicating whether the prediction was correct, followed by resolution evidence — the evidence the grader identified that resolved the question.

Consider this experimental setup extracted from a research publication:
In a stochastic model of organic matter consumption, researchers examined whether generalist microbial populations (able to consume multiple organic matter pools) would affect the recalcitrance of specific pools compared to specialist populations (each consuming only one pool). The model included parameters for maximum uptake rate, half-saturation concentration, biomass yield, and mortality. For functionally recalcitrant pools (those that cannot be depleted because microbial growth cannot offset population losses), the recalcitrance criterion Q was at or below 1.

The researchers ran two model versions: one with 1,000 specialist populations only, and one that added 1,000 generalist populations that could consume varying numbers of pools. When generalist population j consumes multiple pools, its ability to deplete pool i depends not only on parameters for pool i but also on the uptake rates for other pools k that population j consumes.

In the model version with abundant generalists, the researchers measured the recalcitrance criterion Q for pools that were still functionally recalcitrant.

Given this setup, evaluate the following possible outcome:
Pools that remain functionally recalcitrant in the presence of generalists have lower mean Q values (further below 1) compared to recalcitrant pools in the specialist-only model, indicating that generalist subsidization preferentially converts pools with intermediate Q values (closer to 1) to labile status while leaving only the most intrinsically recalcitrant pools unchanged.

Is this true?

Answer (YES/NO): NO